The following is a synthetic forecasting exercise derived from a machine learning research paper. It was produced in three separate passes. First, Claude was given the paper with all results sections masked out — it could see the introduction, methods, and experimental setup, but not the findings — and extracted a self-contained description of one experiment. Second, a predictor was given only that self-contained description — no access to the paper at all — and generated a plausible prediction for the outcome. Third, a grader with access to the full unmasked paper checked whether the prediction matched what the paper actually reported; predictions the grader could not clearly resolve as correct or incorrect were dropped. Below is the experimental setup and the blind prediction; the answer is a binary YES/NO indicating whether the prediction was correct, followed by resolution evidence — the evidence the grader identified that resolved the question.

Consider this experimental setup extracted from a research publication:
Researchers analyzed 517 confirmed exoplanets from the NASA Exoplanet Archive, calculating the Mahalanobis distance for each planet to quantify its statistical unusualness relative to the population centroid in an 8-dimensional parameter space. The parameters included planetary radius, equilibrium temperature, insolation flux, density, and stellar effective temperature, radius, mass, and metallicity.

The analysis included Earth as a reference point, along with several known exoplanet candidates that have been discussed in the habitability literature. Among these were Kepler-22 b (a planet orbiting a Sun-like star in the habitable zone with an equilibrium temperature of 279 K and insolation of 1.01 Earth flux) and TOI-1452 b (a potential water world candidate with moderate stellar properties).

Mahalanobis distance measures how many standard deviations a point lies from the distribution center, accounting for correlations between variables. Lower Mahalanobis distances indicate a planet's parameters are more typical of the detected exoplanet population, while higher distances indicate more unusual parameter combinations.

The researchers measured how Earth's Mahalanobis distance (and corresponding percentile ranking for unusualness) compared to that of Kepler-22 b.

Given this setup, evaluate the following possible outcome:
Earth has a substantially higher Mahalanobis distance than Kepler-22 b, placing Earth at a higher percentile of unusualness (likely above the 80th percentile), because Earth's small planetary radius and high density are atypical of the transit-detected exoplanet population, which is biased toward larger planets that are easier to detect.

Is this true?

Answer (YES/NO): NO